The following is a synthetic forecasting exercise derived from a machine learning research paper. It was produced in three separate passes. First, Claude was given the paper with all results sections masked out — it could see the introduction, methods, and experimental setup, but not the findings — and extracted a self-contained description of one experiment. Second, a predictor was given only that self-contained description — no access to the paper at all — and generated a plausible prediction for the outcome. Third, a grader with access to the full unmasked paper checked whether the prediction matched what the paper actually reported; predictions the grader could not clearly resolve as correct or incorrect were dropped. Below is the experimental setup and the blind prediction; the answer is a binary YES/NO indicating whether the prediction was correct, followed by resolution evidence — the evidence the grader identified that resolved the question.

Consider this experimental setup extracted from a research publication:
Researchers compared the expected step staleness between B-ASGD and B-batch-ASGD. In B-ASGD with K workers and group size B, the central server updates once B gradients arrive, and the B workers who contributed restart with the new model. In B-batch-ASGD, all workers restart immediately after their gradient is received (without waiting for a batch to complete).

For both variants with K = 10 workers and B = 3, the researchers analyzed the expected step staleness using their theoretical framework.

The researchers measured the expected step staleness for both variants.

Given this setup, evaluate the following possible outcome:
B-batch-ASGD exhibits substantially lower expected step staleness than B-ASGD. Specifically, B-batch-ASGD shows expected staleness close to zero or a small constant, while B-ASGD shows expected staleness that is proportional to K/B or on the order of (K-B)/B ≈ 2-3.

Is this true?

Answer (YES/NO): NO